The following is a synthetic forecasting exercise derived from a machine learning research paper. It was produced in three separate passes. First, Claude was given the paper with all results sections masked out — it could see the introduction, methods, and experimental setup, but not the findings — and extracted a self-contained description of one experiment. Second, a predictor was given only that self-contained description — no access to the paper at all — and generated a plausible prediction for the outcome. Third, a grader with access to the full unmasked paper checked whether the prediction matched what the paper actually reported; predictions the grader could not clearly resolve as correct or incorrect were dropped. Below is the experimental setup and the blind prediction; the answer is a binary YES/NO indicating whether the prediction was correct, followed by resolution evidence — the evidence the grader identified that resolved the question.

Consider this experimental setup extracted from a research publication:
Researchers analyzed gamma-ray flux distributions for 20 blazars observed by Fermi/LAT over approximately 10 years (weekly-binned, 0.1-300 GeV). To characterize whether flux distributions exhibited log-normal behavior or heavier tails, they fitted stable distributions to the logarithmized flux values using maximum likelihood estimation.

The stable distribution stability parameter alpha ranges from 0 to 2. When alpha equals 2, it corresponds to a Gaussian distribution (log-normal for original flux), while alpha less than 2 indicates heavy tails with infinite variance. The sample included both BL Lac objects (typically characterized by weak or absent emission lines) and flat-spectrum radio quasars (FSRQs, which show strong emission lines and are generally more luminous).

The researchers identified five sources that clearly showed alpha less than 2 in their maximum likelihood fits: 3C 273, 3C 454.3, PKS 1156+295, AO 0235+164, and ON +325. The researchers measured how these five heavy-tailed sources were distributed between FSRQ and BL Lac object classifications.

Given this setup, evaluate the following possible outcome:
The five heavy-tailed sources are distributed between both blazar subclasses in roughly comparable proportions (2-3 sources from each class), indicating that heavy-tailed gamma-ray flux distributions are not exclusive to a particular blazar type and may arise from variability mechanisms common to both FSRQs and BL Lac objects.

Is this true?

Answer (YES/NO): YES